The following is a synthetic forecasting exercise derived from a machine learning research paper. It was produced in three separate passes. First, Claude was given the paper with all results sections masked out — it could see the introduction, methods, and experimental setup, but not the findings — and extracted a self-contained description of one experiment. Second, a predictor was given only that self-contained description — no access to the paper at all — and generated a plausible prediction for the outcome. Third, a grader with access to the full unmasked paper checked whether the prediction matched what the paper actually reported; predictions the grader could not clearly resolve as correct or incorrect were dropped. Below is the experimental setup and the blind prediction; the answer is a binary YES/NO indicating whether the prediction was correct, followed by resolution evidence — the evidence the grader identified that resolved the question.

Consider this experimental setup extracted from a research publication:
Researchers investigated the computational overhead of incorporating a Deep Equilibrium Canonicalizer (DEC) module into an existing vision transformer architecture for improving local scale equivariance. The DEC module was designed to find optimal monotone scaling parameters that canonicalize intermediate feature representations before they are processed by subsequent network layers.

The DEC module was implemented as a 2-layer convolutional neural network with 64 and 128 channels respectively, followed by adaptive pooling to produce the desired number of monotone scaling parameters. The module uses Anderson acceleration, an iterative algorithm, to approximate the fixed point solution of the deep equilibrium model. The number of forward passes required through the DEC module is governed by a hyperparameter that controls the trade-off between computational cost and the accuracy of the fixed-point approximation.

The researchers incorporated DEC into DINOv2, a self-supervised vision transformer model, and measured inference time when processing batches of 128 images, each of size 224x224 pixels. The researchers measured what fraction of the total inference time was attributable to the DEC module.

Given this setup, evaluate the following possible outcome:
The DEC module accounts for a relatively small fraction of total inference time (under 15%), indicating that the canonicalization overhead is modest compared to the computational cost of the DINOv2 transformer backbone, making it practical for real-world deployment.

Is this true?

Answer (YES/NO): NO